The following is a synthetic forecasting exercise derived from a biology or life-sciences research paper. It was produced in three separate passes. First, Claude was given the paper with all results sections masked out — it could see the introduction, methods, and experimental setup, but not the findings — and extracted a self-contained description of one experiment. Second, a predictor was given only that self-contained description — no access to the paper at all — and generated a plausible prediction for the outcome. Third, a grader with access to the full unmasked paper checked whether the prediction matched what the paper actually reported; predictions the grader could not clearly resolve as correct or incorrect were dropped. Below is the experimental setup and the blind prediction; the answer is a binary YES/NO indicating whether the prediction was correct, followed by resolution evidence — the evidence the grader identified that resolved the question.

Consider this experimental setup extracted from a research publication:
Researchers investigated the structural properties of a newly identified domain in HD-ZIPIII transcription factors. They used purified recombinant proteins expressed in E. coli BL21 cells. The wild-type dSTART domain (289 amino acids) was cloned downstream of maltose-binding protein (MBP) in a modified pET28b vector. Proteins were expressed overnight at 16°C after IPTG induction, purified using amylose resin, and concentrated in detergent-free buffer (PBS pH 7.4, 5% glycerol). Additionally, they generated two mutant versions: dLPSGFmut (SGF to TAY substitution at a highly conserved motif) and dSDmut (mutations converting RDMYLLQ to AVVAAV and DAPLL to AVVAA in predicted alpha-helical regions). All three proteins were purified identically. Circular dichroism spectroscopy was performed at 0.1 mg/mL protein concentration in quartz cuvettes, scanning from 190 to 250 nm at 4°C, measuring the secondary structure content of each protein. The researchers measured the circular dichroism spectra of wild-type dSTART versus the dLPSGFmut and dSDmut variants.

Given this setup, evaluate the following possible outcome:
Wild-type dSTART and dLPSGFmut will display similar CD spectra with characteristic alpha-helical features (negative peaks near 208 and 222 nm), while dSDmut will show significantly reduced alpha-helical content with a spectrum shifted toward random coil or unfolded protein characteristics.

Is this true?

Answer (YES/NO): NO